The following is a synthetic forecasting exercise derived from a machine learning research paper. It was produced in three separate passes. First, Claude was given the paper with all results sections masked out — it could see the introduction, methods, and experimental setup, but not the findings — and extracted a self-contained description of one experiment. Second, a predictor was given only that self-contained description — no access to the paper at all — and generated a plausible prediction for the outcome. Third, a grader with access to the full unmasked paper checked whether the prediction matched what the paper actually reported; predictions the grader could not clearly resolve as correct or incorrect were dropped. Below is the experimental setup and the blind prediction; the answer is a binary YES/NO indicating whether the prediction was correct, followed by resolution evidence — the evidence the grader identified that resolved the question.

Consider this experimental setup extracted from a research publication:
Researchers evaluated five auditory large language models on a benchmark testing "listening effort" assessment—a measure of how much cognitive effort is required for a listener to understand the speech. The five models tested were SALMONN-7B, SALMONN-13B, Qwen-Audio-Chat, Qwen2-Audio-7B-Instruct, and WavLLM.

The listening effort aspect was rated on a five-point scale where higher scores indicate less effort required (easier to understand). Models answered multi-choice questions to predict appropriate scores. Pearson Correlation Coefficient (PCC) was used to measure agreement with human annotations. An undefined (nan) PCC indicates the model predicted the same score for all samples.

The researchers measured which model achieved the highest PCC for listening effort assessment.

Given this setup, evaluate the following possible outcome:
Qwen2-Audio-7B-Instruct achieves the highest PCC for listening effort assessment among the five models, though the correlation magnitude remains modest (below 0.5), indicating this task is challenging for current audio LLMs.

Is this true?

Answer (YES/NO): NO